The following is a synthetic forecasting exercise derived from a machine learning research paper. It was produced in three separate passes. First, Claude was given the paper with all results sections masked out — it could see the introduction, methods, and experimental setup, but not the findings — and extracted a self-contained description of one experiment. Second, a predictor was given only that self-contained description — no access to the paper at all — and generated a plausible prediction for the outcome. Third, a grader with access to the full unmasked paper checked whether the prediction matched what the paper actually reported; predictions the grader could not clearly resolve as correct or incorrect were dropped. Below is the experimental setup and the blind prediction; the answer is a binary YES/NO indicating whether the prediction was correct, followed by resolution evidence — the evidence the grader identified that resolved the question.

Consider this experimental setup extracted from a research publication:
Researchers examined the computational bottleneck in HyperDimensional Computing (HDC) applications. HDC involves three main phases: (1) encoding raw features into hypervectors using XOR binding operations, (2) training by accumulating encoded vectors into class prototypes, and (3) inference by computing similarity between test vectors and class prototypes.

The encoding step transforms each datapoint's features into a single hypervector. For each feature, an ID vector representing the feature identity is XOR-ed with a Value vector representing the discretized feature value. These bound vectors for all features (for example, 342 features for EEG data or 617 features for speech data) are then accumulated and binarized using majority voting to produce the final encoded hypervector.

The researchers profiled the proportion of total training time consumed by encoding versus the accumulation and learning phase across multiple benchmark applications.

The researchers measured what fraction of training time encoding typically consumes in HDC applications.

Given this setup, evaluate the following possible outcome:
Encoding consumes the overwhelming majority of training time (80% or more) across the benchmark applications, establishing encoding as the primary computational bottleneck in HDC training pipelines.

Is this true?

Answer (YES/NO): NO